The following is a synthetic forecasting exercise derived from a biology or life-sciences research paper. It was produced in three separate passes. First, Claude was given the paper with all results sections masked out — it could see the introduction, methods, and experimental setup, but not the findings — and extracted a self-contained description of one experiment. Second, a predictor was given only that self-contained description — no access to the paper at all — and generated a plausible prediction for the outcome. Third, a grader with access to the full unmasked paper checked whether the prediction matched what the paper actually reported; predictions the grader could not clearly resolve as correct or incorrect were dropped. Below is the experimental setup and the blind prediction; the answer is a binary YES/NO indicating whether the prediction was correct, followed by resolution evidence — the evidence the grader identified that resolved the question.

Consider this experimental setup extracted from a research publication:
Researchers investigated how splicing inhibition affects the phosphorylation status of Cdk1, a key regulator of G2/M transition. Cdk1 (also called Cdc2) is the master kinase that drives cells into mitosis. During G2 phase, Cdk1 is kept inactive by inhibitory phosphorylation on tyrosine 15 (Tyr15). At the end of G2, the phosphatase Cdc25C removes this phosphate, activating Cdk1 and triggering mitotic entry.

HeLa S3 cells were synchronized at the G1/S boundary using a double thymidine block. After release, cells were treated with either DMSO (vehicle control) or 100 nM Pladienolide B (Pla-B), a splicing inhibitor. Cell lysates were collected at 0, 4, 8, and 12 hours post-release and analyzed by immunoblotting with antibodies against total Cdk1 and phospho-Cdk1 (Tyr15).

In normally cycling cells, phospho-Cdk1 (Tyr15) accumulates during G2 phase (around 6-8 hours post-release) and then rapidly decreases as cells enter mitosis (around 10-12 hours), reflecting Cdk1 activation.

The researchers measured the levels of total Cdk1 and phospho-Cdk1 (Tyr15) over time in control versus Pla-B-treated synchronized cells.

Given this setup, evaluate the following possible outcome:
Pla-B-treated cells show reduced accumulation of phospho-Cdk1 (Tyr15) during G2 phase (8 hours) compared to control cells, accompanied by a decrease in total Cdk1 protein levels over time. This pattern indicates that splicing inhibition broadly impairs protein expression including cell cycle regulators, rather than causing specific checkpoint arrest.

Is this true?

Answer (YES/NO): NO